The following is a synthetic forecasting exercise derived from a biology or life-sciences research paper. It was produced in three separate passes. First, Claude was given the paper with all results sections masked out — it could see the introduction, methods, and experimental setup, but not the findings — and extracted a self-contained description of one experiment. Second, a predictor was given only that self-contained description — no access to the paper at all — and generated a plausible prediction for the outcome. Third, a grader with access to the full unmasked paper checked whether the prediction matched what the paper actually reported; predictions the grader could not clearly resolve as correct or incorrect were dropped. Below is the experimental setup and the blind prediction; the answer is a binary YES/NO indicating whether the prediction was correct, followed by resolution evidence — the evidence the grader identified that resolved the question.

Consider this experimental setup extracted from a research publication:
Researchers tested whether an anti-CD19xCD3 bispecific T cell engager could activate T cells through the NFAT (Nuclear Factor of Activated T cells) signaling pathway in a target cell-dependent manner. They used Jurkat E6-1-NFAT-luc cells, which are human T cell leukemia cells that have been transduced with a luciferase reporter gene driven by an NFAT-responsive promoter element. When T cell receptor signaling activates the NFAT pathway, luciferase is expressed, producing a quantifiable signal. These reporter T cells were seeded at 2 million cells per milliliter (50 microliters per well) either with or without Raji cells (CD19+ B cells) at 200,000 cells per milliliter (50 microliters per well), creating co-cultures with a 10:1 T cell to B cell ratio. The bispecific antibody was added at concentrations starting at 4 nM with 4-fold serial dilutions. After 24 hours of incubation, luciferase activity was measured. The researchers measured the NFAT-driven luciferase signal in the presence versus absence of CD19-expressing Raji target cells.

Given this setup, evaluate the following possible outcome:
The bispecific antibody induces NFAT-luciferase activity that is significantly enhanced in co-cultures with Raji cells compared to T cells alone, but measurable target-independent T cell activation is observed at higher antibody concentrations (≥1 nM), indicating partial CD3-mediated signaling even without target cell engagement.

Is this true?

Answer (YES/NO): NO